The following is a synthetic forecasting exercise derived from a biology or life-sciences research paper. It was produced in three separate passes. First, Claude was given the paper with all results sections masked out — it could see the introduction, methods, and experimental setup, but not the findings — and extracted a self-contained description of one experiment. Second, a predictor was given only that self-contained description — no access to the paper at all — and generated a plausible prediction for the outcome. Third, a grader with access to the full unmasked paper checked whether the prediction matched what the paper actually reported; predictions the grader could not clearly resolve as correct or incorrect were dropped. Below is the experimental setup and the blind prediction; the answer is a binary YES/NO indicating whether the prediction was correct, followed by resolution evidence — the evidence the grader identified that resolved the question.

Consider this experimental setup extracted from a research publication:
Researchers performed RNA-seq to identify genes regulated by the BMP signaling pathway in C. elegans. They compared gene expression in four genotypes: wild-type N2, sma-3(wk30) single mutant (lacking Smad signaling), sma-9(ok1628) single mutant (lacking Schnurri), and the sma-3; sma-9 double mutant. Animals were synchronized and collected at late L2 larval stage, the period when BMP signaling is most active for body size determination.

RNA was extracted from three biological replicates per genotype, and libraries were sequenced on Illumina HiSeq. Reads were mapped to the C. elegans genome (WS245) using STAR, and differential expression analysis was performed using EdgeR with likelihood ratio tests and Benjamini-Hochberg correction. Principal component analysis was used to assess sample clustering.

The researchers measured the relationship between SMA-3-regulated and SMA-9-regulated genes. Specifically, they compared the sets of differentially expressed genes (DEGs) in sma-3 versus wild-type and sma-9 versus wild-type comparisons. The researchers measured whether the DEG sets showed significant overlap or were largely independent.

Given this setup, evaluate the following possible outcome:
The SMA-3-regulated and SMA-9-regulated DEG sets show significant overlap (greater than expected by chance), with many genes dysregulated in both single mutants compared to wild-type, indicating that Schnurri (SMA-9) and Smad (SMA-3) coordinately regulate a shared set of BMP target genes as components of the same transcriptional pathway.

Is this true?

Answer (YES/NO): YES